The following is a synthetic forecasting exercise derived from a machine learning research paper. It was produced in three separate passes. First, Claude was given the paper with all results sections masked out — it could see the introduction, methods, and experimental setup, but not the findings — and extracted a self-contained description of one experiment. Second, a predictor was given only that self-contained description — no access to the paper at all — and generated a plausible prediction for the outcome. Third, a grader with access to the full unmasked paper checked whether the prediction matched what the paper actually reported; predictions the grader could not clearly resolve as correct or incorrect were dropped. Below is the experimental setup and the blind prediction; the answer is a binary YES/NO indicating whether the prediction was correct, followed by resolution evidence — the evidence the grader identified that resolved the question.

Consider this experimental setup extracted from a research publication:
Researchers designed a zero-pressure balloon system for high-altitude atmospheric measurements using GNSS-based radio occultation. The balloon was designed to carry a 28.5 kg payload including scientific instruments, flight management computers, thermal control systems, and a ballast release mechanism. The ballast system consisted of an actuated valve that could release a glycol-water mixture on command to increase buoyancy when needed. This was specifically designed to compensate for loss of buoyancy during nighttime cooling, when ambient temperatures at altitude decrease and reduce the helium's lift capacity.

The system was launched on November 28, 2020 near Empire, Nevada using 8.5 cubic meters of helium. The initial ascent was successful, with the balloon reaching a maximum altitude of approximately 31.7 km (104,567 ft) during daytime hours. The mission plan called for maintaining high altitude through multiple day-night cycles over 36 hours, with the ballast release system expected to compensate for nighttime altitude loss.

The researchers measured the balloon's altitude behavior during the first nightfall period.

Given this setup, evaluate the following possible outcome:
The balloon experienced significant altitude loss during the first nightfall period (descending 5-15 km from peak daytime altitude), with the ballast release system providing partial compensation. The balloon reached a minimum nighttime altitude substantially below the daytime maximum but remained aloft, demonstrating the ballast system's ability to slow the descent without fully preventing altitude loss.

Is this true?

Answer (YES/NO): NO